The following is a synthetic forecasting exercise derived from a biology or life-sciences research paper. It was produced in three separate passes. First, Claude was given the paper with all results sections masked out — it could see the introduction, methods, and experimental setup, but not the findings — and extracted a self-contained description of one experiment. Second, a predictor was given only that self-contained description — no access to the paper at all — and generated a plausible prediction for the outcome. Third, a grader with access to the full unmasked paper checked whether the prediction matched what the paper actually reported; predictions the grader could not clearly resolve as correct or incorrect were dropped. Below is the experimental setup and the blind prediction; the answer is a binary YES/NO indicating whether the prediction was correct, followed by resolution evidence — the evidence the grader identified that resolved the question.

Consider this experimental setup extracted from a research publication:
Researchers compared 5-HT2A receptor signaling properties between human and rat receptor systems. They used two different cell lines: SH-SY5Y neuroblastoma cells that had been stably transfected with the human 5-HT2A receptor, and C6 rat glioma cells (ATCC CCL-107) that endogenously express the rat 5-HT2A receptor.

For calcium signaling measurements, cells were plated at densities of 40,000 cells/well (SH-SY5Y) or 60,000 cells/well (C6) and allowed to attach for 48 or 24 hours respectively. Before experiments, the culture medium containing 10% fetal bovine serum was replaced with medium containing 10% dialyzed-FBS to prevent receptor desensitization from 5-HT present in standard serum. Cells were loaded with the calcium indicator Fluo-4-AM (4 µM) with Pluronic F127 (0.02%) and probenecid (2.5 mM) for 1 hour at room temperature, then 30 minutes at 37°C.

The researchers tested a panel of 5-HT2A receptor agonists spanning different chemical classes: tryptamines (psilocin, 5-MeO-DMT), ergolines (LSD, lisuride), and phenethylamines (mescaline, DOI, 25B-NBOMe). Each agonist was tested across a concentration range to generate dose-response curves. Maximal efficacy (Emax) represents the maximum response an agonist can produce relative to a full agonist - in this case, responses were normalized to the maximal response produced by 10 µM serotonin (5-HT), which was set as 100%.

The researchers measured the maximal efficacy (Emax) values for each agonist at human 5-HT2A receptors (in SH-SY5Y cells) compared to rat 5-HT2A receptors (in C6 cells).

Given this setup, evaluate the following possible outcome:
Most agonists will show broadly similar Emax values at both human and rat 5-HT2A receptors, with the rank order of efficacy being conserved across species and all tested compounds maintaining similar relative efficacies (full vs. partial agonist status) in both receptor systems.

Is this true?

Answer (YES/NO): YES